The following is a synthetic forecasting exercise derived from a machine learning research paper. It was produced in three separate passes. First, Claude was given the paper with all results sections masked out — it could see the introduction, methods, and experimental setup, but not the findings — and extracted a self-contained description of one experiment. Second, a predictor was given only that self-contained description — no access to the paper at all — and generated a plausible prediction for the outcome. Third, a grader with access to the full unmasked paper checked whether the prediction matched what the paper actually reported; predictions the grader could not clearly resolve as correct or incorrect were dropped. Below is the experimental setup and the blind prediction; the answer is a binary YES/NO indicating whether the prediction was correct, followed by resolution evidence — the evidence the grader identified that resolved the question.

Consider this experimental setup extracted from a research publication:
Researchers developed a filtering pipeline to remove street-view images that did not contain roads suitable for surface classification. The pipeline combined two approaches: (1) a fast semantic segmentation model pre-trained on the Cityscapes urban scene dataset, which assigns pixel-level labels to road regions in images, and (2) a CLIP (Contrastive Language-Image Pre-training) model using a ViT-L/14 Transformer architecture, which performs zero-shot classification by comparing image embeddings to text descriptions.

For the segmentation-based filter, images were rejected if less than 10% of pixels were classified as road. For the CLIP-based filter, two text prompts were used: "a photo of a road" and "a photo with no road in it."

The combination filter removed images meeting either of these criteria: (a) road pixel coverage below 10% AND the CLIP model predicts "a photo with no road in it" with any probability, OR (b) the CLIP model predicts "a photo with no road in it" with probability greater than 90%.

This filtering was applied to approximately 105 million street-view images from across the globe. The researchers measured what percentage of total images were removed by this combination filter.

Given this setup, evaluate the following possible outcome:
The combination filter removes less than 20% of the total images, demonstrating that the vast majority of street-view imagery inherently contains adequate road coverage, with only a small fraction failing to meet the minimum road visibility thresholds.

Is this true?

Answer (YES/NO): YES